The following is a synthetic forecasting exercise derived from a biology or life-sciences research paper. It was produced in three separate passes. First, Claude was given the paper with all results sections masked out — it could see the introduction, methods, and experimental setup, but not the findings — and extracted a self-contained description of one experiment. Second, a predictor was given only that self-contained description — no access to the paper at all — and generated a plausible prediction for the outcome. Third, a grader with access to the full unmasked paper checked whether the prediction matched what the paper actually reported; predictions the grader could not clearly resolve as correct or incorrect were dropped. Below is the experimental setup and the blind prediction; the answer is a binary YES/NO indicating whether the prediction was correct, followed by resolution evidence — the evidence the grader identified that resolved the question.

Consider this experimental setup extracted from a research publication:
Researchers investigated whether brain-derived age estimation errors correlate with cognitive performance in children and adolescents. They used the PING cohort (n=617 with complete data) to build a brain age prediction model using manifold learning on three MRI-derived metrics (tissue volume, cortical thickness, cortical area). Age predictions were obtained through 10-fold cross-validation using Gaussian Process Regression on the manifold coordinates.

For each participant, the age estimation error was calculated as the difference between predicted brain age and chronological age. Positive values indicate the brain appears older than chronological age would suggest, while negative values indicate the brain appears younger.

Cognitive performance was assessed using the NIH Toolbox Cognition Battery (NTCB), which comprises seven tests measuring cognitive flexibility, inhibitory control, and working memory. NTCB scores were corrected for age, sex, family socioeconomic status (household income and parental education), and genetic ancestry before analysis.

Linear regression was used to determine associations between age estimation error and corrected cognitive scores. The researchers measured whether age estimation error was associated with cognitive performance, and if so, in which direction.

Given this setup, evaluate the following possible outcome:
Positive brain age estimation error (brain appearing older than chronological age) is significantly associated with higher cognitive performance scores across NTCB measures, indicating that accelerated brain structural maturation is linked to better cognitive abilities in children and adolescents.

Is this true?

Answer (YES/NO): NO